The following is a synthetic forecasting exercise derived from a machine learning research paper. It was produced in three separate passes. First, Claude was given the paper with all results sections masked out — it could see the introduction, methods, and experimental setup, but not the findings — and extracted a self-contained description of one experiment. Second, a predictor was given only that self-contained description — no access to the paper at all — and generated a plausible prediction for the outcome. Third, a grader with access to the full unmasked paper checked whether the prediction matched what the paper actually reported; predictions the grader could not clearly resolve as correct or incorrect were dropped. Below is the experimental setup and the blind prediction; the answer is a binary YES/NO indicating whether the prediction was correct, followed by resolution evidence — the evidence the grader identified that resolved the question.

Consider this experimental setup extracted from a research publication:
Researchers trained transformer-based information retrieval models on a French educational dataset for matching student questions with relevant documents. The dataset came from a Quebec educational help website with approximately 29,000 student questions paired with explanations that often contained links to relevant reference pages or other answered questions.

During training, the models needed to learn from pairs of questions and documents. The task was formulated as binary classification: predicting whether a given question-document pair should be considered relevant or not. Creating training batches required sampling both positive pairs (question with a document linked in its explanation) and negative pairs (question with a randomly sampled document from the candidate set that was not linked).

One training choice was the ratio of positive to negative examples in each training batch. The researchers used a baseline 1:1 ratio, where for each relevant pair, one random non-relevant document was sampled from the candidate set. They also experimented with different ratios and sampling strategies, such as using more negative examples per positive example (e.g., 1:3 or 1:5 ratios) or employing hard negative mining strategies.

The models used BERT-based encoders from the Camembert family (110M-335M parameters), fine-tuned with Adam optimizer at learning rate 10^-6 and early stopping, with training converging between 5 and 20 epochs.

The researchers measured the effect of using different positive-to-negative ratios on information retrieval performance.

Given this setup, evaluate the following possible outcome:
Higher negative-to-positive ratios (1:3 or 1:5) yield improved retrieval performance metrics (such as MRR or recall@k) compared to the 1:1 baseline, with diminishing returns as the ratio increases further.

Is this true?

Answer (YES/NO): NO